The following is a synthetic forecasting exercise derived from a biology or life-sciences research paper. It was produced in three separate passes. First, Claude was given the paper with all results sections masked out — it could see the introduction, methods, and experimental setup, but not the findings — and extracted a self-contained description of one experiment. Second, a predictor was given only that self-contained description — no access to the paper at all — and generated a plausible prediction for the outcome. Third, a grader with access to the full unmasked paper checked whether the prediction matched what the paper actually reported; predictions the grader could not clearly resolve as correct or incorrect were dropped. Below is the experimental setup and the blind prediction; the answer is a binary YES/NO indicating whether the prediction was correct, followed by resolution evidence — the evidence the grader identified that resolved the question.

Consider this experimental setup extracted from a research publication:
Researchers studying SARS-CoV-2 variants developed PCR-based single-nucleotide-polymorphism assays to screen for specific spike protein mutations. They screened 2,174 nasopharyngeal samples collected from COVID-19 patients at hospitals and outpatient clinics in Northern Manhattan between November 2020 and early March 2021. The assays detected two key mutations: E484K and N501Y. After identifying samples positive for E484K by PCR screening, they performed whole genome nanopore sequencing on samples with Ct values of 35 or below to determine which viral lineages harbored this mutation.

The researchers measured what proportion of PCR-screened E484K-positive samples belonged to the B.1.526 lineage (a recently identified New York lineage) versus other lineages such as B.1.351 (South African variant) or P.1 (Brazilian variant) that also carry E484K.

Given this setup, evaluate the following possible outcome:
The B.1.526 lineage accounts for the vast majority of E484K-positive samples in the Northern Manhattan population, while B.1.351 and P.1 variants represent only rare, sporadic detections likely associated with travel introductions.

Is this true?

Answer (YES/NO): YES